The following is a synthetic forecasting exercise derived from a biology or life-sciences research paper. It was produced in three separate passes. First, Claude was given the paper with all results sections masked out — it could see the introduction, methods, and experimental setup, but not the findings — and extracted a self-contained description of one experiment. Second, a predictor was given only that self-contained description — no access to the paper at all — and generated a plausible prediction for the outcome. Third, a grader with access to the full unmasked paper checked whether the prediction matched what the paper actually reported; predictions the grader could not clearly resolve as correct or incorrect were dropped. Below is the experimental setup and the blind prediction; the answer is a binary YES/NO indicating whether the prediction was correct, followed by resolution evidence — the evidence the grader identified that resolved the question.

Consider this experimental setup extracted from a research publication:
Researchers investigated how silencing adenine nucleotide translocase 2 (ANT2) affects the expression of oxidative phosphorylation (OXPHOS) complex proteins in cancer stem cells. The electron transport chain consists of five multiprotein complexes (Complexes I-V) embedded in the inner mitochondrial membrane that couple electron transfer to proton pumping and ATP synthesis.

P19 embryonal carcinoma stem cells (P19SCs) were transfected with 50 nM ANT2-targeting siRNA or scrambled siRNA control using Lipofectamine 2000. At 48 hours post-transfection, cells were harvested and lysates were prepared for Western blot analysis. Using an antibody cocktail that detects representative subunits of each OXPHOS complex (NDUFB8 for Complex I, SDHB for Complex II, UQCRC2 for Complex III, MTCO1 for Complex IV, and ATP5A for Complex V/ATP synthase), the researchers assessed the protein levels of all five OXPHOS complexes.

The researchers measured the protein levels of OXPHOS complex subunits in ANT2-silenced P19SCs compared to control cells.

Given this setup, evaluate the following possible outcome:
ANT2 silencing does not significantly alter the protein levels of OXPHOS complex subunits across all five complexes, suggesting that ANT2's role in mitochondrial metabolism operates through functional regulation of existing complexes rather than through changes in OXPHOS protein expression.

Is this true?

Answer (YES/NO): NO